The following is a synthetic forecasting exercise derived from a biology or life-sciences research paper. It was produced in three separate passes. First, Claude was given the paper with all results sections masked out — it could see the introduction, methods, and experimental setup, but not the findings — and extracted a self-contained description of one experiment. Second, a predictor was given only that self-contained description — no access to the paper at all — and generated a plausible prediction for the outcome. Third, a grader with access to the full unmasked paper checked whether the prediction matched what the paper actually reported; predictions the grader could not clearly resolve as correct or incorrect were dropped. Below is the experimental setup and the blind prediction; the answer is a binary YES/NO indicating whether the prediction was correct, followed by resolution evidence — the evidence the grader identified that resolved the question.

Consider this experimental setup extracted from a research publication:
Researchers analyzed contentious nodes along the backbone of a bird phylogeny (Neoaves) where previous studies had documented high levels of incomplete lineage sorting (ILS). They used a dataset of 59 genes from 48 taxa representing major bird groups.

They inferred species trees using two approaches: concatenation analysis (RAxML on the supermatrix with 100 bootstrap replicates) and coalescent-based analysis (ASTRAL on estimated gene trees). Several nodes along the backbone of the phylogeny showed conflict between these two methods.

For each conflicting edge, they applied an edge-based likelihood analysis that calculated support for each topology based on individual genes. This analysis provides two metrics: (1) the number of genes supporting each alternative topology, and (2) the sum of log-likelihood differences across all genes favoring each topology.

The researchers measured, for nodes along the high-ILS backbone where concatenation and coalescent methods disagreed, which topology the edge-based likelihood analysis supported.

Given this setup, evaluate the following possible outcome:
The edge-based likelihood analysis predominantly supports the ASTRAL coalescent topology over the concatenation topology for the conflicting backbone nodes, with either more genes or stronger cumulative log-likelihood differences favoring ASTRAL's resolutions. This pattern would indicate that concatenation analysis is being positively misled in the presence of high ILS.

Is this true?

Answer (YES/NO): YES